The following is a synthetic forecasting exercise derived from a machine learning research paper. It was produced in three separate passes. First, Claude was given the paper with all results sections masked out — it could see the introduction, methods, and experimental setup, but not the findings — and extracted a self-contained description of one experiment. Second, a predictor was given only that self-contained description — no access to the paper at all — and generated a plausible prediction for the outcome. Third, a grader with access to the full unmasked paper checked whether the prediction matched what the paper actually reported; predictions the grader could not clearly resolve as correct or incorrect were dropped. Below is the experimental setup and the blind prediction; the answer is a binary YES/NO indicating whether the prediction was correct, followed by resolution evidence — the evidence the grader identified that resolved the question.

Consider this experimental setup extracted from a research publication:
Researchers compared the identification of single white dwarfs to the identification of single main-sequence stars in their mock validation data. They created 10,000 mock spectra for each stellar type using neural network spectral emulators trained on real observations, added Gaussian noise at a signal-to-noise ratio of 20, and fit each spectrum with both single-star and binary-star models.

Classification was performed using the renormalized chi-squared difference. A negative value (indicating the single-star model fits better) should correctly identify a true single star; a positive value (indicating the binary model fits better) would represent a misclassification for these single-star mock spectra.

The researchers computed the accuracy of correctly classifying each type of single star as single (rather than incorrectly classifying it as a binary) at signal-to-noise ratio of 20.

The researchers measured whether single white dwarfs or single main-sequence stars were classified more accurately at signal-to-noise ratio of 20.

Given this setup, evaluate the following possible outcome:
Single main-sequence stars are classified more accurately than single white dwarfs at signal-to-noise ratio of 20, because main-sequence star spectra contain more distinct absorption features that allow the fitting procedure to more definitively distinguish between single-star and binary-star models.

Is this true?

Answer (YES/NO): NO